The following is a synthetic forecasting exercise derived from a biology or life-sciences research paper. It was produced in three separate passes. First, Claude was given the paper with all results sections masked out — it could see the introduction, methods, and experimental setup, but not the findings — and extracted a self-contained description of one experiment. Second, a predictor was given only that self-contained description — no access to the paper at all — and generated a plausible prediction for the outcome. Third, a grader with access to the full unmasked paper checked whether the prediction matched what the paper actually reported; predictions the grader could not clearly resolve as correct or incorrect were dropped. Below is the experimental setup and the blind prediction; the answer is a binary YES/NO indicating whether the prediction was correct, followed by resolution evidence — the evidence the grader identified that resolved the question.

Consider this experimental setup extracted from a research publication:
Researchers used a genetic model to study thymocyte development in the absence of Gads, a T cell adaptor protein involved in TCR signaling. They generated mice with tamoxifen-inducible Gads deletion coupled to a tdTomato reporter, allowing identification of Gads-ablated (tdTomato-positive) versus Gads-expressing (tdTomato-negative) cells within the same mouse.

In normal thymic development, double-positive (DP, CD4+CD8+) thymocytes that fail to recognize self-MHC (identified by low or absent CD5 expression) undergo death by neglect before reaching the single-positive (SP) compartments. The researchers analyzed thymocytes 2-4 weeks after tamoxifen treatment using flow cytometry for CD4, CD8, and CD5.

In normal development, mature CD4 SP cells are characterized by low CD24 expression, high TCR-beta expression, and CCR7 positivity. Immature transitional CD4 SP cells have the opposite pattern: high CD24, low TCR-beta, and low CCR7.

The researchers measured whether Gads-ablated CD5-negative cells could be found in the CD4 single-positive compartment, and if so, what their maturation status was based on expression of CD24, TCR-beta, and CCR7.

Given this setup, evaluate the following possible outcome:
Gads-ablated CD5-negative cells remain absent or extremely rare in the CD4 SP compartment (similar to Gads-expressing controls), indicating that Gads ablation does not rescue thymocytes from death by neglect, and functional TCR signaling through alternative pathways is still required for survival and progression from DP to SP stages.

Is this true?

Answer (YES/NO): NO